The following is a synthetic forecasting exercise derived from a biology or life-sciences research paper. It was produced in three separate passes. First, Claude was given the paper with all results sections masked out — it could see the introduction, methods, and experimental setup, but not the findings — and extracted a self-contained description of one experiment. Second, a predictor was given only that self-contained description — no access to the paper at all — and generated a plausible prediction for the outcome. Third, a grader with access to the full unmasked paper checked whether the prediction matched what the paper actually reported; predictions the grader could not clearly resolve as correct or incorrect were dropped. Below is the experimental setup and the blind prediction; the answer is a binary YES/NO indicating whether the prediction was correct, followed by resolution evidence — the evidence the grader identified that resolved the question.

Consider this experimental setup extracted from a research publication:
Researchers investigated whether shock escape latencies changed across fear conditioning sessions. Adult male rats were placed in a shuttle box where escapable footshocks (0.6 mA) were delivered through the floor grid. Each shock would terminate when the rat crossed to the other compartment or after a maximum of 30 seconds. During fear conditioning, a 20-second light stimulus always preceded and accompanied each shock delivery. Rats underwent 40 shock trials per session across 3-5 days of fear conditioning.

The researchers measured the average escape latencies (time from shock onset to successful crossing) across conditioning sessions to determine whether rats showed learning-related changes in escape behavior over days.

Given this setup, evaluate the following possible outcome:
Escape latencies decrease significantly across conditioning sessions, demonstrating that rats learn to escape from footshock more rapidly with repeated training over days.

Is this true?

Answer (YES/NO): NO